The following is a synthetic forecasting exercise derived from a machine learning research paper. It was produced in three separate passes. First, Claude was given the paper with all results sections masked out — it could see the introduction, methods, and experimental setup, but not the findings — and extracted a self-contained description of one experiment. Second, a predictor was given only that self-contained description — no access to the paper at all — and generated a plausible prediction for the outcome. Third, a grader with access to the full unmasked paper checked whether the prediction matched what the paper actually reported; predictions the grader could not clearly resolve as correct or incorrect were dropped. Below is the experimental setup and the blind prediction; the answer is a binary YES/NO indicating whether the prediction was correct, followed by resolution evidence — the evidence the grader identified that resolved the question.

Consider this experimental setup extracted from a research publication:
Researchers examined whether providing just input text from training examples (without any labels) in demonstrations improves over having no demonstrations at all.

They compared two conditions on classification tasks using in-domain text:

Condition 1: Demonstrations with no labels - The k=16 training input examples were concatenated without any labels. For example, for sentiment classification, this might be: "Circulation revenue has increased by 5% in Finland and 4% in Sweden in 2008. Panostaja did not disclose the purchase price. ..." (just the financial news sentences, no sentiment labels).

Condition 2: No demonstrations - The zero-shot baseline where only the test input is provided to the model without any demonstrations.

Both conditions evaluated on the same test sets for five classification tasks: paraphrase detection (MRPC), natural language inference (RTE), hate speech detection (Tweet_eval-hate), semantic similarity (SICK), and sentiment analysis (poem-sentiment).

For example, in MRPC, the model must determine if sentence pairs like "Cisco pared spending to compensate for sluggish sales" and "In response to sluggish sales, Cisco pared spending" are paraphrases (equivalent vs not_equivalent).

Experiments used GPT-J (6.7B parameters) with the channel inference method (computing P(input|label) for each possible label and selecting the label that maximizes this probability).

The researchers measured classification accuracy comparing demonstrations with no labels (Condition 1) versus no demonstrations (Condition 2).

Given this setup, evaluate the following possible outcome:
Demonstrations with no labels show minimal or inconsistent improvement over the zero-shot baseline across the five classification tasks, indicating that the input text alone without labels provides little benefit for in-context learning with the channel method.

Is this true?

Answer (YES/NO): NO